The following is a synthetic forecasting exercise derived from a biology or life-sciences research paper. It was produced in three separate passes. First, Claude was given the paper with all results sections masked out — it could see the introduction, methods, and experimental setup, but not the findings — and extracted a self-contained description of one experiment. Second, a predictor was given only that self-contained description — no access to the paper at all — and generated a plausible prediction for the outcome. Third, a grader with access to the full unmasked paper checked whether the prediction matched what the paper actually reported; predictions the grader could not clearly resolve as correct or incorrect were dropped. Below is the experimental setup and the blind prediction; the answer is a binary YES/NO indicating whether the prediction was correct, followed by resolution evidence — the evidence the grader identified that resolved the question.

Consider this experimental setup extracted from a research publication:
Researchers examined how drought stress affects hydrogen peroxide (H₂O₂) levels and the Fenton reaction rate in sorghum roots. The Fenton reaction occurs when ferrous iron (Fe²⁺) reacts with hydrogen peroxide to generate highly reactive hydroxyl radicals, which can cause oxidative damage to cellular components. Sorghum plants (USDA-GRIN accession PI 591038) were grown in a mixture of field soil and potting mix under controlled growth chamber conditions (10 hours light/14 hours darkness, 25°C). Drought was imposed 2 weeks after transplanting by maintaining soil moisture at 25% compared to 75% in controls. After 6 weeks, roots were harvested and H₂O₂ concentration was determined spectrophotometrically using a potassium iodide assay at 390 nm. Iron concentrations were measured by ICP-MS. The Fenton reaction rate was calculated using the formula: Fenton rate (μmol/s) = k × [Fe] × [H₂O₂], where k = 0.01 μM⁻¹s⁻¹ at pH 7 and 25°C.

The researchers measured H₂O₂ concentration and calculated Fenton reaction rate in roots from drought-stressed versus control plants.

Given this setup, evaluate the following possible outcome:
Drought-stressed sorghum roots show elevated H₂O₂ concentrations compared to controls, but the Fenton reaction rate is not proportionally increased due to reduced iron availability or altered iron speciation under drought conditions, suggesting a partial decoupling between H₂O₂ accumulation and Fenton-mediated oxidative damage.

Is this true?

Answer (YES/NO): NO